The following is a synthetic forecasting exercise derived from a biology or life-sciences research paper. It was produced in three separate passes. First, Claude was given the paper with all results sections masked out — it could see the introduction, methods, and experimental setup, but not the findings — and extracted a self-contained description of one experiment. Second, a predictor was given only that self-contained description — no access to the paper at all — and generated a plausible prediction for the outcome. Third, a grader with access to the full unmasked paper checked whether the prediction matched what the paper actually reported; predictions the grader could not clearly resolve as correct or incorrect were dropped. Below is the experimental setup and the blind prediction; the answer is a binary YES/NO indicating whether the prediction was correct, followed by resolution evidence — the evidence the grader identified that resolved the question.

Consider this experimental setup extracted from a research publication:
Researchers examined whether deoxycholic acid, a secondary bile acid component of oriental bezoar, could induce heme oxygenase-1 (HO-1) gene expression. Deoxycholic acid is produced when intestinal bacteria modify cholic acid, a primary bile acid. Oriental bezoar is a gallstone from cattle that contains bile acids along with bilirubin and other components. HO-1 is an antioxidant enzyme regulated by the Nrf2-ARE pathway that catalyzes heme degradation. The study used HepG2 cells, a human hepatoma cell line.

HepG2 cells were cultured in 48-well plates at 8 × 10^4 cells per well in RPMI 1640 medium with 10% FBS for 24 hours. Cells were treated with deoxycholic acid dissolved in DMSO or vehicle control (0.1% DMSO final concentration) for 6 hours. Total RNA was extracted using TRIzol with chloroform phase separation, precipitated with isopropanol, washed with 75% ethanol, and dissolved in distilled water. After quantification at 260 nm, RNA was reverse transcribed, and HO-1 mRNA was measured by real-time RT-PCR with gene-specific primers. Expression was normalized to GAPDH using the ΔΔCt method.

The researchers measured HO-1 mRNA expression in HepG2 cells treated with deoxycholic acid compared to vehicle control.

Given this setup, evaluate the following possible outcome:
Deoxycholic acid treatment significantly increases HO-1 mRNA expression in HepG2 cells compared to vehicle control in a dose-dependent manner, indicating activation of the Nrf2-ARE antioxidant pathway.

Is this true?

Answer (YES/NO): NO